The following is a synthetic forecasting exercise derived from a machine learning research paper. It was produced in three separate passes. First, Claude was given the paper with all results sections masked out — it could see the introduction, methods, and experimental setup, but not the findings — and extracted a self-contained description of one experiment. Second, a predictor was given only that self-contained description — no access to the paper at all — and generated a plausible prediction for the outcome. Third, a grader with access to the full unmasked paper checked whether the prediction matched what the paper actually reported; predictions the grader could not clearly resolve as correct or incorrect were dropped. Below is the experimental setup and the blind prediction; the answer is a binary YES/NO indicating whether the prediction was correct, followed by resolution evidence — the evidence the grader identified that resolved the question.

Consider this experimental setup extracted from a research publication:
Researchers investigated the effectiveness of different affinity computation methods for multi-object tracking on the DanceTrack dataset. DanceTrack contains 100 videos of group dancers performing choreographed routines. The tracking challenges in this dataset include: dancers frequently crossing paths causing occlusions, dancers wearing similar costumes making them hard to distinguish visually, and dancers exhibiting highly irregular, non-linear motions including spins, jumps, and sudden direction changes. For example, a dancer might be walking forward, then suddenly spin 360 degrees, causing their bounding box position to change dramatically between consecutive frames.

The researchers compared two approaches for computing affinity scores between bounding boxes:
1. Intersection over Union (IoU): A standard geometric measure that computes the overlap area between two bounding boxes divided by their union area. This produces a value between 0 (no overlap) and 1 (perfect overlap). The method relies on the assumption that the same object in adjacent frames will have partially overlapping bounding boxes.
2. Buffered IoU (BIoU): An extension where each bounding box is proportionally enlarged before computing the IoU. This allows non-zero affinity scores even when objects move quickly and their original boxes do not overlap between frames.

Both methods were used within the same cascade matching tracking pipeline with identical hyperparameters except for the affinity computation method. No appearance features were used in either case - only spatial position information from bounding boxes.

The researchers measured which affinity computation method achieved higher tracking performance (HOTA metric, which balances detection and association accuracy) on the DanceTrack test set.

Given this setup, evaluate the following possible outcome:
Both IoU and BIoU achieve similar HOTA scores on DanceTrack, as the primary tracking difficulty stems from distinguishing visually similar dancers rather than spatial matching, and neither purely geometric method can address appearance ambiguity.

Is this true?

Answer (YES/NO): NO